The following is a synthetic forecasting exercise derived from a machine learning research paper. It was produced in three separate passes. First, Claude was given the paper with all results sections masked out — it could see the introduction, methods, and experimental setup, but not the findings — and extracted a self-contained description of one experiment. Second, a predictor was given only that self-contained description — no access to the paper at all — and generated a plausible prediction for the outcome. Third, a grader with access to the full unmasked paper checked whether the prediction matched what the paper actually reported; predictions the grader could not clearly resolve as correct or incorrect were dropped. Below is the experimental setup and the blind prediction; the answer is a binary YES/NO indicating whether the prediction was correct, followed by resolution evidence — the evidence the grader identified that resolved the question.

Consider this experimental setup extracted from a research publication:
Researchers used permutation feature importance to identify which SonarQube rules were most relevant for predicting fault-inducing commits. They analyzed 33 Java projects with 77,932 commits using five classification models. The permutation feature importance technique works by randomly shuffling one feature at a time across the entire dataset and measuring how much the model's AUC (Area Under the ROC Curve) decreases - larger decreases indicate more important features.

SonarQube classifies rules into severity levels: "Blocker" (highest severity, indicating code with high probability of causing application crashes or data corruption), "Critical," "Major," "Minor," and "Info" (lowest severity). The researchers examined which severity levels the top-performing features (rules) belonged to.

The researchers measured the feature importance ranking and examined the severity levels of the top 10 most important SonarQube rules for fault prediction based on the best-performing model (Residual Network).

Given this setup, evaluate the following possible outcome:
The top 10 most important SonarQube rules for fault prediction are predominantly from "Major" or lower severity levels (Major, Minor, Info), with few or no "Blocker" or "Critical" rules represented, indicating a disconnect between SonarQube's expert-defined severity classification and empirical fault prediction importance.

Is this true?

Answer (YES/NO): YES